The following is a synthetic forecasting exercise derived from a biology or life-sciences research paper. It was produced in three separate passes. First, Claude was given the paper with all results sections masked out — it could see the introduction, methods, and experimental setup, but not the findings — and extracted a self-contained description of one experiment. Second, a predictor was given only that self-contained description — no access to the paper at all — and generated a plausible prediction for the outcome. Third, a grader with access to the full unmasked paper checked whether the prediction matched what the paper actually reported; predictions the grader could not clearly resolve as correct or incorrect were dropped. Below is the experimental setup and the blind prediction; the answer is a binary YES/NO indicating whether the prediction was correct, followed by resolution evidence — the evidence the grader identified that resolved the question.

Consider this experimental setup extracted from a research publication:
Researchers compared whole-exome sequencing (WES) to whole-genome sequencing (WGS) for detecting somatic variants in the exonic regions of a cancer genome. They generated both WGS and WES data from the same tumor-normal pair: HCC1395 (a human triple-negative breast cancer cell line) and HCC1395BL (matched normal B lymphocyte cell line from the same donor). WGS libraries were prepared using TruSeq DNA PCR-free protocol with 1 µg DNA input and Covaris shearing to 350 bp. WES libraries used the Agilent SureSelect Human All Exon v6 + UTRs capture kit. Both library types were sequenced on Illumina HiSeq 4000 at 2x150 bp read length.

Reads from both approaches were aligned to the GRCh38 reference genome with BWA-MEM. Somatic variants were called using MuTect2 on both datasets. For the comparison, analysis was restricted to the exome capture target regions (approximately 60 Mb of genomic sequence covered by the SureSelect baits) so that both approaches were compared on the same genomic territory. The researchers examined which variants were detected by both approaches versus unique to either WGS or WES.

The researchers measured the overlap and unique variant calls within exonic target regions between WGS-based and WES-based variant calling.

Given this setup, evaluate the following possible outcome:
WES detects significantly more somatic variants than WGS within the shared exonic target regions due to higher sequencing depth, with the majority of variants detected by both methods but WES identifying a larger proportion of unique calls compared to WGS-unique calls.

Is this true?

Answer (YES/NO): NO